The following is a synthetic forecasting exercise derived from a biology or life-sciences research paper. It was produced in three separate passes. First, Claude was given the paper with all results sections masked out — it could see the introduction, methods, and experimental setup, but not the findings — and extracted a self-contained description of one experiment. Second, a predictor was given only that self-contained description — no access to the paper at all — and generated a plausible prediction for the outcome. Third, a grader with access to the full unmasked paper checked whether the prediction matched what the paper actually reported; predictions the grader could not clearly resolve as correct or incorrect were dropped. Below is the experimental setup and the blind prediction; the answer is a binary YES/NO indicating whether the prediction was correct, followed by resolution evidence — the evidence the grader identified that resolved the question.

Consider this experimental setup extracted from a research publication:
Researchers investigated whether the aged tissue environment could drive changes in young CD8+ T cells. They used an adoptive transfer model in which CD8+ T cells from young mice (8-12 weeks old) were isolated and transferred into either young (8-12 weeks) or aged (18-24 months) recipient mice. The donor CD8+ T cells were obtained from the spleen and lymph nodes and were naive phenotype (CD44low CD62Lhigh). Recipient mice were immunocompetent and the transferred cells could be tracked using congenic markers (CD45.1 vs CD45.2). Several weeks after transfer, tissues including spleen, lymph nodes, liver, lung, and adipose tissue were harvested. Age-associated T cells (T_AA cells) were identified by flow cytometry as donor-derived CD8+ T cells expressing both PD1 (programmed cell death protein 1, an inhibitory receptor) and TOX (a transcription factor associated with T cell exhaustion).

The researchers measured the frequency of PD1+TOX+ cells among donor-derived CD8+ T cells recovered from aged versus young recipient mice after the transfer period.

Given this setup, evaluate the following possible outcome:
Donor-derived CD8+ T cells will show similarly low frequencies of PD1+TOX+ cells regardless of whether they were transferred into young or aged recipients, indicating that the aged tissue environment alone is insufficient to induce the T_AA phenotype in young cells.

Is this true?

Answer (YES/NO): NO